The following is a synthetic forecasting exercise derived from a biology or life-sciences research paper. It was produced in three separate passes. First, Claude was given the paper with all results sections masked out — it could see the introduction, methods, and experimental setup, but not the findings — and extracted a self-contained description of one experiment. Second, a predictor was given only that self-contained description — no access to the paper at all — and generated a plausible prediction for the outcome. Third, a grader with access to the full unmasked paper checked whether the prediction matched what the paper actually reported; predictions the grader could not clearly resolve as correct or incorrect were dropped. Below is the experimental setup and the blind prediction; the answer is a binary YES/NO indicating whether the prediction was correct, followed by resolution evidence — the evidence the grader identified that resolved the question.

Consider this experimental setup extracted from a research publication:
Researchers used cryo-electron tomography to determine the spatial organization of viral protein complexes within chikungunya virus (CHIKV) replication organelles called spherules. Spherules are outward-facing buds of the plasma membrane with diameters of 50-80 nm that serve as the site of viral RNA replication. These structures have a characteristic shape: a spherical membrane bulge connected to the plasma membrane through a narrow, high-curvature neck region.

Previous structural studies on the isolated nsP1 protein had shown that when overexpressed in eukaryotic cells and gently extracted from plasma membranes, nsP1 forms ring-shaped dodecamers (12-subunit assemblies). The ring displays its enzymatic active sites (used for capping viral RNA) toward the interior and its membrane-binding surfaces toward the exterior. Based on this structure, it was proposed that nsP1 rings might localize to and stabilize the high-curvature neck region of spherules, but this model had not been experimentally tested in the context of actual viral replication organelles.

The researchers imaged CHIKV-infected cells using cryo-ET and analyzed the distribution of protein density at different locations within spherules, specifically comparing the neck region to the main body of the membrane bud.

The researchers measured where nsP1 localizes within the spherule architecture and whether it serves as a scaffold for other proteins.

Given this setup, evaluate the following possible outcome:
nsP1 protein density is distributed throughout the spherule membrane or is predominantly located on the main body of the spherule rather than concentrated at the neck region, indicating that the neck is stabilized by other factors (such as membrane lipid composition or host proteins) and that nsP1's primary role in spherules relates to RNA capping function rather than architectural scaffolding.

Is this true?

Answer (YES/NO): NO